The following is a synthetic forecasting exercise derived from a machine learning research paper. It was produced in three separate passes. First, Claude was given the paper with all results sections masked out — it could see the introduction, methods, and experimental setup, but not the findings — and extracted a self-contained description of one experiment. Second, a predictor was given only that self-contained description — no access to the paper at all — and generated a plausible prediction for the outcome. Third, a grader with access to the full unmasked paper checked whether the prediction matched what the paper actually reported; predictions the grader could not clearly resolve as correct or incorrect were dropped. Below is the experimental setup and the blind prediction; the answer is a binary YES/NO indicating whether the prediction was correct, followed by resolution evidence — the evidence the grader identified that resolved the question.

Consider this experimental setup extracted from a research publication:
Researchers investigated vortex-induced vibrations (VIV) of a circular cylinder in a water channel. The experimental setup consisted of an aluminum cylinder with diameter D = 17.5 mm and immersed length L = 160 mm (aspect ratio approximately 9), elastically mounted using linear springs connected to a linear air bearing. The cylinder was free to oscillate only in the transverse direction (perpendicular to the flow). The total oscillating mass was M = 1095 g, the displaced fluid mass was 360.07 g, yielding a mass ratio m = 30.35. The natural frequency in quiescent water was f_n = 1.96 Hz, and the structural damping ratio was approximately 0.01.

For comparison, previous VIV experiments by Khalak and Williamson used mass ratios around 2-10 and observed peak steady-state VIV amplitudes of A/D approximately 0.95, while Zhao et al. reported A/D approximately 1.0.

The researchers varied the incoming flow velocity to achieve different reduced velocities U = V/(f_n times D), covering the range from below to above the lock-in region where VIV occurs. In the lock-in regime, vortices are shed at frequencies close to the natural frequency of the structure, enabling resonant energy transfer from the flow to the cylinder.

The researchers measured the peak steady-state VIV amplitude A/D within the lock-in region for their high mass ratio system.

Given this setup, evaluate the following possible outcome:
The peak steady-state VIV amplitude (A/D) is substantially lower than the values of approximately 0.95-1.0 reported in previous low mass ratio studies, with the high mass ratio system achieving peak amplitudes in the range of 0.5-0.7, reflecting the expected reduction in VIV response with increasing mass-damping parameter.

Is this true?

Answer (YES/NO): YES